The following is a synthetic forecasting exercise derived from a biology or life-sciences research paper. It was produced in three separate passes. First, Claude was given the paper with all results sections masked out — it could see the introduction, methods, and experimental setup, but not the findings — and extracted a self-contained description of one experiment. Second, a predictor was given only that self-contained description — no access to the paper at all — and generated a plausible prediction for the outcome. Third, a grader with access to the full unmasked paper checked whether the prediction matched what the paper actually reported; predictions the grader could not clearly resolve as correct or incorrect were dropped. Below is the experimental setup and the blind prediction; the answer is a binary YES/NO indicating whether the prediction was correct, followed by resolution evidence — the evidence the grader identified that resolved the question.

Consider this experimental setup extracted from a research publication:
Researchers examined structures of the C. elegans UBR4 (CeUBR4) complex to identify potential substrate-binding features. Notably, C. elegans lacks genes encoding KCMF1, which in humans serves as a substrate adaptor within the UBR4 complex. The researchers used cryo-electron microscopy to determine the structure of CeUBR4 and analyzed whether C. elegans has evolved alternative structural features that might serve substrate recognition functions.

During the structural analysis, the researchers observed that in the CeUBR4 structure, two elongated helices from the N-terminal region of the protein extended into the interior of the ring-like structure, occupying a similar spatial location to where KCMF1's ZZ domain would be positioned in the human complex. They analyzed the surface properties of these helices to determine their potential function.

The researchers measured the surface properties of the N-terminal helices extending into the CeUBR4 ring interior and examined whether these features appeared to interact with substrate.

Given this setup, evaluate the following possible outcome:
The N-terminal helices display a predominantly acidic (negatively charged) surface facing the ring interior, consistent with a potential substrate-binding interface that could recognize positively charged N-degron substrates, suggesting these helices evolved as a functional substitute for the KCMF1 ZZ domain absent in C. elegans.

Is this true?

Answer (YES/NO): NO